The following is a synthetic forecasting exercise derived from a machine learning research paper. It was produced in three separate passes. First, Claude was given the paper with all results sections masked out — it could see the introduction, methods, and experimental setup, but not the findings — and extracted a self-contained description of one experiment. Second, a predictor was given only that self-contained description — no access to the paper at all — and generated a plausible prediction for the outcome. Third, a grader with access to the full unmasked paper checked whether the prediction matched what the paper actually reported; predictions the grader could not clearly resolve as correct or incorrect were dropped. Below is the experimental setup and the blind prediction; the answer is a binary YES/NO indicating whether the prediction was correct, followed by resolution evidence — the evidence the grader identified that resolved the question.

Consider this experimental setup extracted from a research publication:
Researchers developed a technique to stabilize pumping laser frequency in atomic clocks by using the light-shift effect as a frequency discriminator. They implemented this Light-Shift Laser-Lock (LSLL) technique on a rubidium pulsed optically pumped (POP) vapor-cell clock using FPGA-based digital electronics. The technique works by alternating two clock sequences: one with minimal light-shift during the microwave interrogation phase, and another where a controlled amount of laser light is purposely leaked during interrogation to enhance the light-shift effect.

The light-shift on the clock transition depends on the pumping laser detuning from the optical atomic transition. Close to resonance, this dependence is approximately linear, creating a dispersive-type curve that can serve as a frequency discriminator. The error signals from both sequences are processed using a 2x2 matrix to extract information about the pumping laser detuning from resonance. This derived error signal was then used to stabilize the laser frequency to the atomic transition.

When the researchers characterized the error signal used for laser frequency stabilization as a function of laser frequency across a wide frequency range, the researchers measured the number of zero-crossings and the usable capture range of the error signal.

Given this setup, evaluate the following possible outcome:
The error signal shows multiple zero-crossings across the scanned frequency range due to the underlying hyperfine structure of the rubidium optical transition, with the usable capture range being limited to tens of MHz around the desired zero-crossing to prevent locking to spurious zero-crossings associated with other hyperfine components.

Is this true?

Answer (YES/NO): NO